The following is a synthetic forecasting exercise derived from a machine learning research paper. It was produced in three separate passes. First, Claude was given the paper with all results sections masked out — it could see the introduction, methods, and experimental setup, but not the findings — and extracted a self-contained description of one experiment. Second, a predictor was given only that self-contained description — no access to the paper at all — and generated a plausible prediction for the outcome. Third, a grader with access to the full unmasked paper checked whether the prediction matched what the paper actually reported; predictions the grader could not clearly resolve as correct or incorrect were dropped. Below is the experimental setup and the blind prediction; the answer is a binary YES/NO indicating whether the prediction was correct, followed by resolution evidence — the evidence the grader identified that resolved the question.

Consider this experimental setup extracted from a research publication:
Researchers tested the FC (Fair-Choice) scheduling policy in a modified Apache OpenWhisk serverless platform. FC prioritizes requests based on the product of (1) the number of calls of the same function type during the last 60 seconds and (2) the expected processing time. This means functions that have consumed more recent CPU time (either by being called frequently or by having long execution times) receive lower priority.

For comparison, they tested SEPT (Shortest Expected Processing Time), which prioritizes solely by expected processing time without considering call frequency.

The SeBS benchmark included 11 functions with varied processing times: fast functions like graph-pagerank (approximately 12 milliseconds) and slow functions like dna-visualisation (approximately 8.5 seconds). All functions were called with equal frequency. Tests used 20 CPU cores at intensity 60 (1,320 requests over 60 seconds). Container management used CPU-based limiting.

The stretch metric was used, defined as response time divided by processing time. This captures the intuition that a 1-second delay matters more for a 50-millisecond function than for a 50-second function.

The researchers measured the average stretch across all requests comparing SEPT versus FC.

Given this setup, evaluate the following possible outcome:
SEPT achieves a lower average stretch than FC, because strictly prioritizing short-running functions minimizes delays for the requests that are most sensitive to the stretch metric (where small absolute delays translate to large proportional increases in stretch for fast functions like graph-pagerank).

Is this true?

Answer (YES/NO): NO